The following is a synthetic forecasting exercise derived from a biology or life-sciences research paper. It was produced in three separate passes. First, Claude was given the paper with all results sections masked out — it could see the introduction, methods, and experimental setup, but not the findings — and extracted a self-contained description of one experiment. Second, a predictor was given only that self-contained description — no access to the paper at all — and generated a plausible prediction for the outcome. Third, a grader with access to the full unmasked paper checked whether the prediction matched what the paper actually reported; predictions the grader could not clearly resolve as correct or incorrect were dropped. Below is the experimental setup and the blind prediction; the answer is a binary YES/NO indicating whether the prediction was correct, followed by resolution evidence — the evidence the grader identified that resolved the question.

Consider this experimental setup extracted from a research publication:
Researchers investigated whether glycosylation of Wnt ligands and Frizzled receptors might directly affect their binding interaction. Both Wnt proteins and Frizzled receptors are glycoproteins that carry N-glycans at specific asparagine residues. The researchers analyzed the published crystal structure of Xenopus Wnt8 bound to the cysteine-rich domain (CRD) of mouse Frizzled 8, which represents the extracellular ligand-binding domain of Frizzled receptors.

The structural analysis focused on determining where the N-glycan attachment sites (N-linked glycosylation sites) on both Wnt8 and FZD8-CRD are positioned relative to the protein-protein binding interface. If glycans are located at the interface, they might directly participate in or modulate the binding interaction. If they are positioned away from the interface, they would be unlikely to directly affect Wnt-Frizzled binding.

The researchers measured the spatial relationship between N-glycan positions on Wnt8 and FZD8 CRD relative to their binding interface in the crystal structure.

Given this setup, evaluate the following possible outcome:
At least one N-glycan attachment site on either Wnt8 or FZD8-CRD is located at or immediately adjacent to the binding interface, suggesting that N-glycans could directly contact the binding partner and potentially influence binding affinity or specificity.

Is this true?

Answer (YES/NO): NO